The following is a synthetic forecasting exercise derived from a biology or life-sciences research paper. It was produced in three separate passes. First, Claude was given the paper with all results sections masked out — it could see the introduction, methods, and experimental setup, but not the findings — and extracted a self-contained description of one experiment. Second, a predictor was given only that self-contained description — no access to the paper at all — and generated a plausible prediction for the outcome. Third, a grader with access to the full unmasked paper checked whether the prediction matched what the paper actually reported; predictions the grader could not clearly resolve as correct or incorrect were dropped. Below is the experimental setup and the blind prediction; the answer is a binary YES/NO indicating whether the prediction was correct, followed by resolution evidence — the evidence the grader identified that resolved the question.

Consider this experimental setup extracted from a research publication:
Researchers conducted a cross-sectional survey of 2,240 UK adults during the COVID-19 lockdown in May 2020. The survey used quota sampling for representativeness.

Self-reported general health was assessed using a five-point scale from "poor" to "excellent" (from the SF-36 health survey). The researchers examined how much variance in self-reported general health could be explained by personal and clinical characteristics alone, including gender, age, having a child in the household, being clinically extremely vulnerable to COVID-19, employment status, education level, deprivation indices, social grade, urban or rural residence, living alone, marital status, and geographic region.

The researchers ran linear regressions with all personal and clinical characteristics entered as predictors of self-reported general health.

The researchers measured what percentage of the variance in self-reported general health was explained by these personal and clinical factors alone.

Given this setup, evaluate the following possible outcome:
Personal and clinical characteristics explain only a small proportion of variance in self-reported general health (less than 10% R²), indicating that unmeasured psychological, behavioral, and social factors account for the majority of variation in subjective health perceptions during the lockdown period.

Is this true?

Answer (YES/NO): YES